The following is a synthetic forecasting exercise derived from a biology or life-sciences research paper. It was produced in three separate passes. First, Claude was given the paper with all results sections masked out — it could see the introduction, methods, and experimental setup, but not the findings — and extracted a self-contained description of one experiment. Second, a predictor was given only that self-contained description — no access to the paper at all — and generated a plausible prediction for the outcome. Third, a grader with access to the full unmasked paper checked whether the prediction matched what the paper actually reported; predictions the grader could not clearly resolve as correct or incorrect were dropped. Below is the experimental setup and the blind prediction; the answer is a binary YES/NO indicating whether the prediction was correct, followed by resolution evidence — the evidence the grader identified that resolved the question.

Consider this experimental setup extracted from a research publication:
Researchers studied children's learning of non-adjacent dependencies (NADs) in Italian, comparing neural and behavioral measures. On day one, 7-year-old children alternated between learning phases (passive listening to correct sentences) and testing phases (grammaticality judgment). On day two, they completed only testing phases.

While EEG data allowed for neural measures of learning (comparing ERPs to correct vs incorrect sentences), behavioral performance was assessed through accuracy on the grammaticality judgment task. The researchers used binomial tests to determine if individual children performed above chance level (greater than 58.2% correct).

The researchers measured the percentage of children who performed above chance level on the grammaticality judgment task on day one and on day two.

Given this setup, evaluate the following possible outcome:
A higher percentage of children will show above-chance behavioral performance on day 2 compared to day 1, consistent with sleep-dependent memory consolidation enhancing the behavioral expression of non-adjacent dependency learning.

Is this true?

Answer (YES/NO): NO